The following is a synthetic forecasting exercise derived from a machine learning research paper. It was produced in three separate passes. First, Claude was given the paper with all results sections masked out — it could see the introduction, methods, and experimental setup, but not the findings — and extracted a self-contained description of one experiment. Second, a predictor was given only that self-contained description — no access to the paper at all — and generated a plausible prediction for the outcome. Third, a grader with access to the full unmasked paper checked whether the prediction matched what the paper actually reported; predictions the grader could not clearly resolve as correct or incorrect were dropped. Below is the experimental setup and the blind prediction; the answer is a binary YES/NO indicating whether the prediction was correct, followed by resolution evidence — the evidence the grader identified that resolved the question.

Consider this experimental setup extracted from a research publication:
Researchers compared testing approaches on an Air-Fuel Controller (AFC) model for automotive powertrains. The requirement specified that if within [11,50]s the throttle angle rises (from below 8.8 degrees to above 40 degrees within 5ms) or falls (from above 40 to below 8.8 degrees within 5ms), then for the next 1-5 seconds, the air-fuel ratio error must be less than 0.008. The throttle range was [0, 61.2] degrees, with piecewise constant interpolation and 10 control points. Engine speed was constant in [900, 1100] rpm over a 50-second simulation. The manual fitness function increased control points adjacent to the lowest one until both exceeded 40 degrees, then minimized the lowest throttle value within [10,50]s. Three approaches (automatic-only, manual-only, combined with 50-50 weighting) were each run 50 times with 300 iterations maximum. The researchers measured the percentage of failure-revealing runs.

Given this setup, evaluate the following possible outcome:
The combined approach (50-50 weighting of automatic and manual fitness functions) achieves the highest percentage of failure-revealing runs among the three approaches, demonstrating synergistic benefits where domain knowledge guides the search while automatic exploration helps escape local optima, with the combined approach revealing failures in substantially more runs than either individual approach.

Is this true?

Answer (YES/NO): NO